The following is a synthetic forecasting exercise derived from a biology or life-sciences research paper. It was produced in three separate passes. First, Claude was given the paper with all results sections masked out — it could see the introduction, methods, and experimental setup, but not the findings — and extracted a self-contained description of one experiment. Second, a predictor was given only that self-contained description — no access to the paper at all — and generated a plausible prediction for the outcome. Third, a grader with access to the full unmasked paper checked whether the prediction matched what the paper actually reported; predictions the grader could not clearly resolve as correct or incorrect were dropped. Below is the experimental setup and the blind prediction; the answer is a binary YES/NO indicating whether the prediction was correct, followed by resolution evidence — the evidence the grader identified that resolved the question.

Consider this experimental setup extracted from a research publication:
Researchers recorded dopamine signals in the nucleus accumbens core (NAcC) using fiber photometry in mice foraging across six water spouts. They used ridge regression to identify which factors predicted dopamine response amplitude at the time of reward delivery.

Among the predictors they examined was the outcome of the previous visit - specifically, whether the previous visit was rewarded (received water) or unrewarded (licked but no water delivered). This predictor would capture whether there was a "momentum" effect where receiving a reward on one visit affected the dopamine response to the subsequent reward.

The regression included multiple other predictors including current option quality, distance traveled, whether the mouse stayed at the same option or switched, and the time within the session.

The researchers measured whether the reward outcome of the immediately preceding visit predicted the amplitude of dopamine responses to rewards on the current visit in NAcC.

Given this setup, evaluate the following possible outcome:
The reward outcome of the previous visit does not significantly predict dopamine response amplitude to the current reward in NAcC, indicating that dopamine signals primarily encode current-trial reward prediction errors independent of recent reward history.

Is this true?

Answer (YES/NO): NO